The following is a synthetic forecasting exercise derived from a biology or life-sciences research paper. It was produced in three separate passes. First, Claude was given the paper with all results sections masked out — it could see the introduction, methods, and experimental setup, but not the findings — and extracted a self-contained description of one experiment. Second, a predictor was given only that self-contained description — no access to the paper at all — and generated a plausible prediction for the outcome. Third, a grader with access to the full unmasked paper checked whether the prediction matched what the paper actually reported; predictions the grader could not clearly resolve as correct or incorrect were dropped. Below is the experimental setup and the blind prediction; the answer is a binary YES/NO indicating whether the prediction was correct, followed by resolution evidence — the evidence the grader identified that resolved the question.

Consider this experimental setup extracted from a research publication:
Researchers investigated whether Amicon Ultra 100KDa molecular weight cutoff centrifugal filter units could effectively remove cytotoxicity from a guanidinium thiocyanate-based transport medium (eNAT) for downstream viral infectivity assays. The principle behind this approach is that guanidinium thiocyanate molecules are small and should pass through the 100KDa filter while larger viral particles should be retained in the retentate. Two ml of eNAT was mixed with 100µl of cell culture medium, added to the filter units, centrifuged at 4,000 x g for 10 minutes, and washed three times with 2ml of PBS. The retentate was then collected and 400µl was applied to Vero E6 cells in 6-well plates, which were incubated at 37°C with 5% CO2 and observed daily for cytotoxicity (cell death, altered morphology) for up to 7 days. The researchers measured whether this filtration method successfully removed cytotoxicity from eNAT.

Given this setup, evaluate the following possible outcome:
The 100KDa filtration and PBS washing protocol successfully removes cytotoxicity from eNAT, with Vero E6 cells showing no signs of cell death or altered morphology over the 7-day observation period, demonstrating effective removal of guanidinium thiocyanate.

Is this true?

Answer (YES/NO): NO